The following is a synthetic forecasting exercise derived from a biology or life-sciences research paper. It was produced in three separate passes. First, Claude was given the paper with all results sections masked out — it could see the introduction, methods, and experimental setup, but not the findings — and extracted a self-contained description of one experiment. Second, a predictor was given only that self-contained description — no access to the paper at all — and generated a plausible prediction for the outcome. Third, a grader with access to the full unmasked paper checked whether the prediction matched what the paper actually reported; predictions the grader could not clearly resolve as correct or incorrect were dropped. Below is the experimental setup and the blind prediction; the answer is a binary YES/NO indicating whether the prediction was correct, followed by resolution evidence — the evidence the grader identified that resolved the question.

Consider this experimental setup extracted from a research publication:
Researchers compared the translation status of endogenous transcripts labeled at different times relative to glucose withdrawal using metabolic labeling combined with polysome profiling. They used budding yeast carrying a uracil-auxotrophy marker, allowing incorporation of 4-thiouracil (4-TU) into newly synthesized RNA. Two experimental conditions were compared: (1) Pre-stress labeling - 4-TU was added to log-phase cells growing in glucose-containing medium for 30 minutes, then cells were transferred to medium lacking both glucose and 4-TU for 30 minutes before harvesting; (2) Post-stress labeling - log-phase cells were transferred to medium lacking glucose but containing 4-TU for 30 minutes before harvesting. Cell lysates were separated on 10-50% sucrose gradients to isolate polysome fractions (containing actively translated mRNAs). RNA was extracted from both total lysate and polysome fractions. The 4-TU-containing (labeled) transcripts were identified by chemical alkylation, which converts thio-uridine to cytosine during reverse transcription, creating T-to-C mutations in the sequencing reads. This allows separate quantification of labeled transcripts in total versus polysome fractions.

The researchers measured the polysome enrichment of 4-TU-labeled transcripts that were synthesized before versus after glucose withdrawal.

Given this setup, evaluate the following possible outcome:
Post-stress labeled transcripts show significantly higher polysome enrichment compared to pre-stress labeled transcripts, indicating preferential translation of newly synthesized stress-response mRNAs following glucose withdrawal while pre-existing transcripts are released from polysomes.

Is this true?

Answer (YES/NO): YES